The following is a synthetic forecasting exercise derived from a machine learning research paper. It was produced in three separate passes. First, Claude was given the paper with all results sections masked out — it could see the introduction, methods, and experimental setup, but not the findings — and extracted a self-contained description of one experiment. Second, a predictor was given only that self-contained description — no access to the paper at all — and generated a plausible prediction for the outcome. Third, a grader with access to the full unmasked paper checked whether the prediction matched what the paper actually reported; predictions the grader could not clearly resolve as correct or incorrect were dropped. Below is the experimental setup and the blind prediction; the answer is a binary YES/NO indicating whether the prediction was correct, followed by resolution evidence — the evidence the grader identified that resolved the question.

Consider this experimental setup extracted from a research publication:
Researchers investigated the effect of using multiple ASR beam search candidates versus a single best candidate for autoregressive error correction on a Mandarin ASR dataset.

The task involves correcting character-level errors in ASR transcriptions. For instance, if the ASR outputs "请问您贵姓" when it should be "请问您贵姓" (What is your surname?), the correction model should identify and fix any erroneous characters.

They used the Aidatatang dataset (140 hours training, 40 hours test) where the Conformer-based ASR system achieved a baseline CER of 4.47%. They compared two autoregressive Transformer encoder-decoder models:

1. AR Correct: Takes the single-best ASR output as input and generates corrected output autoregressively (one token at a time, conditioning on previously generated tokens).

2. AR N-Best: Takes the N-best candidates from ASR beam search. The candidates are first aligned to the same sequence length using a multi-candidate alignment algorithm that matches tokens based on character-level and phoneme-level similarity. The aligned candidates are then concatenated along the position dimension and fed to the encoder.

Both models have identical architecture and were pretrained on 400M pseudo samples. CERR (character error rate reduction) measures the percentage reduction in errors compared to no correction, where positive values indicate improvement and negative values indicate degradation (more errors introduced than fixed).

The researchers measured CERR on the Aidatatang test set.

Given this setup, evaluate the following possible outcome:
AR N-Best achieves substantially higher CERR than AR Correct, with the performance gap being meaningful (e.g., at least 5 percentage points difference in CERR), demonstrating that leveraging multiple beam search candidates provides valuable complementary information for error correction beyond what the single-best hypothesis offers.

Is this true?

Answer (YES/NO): NO